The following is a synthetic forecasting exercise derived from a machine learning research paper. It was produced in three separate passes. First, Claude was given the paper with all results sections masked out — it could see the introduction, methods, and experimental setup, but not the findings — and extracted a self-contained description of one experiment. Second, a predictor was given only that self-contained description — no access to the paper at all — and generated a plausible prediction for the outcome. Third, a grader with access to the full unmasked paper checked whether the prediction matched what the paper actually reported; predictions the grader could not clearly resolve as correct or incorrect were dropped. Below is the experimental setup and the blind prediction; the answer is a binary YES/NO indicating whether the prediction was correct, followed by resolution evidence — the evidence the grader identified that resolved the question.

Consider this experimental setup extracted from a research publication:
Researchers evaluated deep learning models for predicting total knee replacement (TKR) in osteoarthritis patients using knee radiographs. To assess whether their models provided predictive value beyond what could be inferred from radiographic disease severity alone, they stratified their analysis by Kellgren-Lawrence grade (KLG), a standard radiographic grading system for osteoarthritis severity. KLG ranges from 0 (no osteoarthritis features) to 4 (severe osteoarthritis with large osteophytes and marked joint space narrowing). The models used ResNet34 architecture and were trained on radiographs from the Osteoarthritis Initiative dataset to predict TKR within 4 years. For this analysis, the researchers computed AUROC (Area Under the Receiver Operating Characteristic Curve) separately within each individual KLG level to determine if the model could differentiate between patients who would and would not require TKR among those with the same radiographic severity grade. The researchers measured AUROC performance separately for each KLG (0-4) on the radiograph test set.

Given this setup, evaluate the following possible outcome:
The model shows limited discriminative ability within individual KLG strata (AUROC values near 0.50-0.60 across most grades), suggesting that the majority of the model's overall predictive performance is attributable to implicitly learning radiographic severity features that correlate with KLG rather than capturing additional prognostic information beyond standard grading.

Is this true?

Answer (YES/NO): NO